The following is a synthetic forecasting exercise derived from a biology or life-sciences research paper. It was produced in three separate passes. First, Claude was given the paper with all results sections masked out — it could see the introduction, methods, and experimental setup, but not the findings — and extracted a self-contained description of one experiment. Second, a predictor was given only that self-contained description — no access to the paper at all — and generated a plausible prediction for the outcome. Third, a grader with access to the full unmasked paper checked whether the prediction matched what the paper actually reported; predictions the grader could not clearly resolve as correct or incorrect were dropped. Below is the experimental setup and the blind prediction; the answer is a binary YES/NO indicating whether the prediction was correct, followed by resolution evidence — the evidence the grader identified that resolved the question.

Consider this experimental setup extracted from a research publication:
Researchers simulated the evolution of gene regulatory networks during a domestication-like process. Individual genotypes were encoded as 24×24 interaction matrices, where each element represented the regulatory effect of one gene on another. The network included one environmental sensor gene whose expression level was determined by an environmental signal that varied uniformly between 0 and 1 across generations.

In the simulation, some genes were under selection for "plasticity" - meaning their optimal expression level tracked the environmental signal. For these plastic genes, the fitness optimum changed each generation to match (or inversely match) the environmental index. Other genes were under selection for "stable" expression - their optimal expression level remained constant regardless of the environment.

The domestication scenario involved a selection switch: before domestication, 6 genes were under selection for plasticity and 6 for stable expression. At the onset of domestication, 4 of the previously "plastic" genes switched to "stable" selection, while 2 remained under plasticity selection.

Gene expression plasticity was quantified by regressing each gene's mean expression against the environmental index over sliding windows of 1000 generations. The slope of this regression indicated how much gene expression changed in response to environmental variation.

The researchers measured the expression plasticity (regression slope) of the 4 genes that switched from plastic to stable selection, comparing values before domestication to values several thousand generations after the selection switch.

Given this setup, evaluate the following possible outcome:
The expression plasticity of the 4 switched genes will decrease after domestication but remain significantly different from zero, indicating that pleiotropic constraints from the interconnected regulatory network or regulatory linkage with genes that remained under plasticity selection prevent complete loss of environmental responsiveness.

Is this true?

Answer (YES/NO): NO